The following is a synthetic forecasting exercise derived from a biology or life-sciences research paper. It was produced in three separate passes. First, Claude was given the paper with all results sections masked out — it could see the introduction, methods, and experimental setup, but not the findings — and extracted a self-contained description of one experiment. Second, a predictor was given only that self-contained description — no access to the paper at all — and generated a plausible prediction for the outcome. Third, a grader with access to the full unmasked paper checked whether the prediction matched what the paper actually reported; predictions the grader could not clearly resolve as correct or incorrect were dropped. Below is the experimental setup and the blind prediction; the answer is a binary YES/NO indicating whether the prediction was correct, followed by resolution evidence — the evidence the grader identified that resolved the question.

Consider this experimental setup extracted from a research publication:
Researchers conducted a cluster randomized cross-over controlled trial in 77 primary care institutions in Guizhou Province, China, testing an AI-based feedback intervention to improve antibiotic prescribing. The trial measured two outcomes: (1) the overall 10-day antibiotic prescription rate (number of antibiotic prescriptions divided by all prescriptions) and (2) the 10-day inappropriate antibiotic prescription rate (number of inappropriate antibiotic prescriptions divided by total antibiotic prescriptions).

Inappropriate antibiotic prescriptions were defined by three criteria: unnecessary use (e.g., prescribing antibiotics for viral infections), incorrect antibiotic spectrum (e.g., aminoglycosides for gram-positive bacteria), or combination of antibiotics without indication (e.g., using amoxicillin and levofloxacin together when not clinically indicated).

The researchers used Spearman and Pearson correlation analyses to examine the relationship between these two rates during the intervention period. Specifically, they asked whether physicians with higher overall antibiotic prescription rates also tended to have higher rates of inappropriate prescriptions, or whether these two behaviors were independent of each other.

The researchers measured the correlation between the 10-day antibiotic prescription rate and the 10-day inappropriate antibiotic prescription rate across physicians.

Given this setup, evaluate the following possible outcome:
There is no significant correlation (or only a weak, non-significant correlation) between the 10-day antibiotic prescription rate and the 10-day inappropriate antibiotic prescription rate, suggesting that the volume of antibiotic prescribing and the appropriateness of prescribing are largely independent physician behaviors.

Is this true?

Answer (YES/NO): NO